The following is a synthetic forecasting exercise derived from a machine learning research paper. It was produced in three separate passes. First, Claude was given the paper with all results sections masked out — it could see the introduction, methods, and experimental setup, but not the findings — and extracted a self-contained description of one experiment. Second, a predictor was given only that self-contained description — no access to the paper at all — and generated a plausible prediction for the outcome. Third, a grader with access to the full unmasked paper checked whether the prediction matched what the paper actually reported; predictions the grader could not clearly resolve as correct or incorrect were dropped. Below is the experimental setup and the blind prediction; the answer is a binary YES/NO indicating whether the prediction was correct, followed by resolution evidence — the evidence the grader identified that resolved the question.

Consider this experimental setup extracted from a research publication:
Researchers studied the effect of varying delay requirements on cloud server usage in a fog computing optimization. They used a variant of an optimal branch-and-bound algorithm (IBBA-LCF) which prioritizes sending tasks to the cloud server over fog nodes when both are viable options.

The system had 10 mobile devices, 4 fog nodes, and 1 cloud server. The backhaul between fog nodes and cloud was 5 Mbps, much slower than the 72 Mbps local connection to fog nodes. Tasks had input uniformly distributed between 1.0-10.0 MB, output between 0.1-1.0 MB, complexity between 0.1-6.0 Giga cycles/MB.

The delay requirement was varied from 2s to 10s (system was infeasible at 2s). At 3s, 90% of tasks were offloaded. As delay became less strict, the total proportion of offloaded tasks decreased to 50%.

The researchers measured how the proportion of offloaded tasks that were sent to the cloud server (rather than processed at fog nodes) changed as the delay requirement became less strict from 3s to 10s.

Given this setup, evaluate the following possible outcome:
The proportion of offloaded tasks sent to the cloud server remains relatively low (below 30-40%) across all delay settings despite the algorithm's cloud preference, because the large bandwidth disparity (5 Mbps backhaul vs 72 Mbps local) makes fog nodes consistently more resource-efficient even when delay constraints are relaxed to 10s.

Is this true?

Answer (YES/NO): NO